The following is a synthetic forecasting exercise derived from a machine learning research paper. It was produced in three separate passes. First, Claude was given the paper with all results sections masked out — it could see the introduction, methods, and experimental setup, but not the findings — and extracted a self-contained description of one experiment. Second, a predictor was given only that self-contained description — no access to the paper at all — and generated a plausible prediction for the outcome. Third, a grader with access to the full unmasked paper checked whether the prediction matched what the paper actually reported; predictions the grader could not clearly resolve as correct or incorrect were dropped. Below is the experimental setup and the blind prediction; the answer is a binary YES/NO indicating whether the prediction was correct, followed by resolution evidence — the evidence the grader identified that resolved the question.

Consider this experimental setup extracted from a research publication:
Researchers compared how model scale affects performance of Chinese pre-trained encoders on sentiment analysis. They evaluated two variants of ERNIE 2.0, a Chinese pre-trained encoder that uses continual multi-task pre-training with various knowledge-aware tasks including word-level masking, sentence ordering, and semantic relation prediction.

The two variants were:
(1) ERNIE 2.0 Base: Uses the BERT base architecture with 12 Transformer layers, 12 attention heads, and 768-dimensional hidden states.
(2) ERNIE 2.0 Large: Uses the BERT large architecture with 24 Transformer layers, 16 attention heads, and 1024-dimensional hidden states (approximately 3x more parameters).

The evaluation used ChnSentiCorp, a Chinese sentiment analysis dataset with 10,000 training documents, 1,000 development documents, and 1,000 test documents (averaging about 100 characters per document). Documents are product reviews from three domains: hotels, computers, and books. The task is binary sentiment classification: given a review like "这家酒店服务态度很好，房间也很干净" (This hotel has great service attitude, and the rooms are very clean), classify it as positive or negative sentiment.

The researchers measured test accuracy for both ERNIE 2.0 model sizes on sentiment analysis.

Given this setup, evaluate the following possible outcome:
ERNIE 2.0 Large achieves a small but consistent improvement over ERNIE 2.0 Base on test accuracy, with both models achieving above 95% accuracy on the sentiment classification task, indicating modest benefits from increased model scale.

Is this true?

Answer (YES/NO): YES